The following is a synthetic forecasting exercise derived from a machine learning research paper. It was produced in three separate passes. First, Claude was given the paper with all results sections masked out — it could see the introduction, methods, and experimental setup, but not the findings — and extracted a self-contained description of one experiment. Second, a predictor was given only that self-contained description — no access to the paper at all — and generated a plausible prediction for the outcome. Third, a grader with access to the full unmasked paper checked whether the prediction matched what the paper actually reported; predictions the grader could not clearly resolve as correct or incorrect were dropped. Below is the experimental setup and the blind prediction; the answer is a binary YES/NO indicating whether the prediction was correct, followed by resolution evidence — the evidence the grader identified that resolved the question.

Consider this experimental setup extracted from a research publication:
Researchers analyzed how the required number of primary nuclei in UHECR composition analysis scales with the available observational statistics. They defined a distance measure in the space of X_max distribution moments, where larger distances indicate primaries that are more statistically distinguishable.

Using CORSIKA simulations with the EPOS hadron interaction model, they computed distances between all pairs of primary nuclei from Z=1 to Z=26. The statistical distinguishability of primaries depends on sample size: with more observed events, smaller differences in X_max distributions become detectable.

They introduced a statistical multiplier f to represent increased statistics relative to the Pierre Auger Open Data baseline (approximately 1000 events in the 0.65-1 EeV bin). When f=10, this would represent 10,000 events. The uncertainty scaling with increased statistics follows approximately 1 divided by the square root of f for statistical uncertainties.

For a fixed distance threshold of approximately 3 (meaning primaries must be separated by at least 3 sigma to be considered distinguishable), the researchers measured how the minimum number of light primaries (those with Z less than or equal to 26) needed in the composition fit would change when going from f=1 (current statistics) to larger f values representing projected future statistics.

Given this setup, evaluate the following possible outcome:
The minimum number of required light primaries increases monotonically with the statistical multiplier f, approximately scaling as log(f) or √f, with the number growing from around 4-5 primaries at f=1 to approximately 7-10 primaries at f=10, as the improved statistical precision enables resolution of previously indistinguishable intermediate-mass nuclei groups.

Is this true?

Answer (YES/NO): NO